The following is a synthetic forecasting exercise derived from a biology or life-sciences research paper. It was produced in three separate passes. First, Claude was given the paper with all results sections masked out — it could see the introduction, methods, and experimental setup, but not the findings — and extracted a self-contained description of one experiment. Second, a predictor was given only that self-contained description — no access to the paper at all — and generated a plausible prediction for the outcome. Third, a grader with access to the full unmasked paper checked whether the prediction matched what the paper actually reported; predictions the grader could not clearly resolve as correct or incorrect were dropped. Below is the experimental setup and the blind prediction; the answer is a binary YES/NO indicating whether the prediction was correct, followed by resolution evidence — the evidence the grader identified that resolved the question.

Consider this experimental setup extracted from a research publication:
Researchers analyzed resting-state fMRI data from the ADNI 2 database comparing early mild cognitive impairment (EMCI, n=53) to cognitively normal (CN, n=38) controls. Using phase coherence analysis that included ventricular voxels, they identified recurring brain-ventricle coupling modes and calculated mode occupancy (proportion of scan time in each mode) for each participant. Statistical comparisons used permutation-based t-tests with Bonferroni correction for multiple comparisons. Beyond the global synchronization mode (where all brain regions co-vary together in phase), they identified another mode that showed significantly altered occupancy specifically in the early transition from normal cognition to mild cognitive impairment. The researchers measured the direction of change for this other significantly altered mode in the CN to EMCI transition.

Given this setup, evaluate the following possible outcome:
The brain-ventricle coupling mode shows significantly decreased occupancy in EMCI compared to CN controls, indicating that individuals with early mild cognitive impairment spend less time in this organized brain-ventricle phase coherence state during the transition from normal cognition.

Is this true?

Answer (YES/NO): NO